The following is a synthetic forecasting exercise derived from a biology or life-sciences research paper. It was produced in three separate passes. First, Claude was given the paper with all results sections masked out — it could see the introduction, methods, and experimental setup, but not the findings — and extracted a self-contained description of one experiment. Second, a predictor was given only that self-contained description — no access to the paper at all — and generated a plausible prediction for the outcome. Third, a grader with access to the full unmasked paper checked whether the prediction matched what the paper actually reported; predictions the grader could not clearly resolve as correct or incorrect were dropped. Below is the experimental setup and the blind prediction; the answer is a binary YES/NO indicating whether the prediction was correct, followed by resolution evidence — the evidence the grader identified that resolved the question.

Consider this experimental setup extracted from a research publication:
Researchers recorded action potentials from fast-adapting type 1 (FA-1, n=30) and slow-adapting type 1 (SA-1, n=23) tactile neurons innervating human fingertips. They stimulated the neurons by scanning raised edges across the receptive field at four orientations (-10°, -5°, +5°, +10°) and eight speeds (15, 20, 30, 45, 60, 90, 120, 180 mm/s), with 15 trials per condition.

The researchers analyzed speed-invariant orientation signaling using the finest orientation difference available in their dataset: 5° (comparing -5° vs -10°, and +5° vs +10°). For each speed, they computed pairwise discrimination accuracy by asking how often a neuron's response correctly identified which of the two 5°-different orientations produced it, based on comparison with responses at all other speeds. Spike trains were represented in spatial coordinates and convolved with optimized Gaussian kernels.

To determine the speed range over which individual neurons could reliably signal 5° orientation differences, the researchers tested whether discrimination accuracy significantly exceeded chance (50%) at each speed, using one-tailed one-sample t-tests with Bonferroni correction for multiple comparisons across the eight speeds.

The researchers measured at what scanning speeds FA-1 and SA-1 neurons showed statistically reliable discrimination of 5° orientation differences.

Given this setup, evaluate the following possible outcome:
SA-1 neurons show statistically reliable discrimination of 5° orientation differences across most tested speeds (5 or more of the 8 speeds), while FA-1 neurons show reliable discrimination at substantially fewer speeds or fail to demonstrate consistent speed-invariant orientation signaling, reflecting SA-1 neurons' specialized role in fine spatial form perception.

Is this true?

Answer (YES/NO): NO